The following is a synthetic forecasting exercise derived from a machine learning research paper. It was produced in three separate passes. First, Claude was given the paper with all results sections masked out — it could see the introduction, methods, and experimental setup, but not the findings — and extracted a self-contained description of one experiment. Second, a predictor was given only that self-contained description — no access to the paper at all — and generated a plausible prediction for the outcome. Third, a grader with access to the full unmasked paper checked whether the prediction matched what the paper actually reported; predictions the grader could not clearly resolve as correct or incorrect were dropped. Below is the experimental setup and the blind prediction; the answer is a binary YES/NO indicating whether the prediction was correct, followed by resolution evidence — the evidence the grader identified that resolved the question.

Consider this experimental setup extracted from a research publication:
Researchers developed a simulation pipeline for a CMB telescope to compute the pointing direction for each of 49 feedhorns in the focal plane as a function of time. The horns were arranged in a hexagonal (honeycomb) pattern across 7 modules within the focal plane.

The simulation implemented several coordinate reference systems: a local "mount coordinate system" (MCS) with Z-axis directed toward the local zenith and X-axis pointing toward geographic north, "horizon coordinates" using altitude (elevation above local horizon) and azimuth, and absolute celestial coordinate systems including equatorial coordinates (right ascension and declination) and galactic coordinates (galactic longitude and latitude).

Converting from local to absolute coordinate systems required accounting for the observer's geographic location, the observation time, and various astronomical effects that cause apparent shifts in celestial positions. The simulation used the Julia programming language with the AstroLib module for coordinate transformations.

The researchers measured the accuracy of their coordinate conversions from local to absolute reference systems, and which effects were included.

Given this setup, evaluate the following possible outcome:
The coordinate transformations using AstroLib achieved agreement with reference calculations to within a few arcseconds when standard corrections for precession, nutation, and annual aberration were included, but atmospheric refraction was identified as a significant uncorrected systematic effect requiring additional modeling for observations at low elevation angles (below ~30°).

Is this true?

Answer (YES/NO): NO